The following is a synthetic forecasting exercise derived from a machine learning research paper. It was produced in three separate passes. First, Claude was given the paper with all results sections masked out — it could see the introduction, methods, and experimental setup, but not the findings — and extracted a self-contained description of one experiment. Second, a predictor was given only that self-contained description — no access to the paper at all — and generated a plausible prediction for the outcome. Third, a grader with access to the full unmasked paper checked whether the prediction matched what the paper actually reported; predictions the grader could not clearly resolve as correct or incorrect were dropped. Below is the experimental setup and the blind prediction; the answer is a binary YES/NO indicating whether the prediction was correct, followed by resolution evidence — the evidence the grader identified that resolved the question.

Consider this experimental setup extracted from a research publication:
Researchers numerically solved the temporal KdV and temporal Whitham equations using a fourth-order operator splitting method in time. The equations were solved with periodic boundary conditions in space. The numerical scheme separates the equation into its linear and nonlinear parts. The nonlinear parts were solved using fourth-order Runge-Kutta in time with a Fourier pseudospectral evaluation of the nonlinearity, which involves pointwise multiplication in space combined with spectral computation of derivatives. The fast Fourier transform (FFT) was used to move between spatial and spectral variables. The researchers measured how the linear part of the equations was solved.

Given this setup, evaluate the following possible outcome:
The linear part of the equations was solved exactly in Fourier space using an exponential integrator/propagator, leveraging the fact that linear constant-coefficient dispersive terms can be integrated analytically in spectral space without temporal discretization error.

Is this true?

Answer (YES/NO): YES